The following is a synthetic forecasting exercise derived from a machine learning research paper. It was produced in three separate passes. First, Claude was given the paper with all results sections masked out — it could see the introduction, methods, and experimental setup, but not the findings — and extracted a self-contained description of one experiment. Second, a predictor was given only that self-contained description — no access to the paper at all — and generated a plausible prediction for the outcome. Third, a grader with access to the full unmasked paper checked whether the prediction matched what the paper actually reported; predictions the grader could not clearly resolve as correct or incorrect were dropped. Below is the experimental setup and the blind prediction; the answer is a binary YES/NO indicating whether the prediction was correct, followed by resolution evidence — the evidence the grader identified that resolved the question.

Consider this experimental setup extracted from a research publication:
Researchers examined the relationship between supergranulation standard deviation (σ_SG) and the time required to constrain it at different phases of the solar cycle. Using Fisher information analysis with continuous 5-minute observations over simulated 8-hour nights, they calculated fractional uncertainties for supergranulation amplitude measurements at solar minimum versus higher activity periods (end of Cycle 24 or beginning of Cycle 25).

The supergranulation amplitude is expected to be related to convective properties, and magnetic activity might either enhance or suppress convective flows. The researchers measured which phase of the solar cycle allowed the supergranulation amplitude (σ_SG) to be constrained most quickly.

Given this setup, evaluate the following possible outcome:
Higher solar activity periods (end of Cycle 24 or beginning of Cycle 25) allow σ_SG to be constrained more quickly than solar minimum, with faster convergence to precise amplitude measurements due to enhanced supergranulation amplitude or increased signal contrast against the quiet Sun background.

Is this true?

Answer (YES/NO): NO